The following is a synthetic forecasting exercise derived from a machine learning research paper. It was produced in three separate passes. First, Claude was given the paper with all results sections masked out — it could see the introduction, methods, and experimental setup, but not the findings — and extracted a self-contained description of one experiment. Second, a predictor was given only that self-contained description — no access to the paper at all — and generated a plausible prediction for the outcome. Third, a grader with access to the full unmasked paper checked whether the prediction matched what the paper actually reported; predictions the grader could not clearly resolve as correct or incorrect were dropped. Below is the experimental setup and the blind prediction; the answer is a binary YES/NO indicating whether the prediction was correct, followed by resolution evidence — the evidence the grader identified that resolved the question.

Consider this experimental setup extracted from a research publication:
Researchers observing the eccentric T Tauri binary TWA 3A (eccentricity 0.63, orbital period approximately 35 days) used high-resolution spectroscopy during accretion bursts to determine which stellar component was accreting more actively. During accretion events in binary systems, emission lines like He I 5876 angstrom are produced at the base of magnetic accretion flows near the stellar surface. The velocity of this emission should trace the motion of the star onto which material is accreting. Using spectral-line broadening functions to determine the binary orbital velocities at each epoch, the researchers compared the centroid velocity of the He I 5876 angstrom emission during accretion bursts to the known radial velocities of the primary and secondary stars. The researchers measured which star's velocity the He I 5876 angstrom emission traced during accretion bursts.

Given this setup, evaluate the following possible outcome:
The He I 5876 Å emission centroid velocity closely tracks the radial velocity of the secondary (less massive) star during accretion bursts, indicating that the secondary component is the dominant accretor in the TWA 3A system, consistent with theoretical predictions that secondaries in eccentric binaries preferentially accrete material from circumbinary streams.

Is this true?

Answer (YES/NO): NO